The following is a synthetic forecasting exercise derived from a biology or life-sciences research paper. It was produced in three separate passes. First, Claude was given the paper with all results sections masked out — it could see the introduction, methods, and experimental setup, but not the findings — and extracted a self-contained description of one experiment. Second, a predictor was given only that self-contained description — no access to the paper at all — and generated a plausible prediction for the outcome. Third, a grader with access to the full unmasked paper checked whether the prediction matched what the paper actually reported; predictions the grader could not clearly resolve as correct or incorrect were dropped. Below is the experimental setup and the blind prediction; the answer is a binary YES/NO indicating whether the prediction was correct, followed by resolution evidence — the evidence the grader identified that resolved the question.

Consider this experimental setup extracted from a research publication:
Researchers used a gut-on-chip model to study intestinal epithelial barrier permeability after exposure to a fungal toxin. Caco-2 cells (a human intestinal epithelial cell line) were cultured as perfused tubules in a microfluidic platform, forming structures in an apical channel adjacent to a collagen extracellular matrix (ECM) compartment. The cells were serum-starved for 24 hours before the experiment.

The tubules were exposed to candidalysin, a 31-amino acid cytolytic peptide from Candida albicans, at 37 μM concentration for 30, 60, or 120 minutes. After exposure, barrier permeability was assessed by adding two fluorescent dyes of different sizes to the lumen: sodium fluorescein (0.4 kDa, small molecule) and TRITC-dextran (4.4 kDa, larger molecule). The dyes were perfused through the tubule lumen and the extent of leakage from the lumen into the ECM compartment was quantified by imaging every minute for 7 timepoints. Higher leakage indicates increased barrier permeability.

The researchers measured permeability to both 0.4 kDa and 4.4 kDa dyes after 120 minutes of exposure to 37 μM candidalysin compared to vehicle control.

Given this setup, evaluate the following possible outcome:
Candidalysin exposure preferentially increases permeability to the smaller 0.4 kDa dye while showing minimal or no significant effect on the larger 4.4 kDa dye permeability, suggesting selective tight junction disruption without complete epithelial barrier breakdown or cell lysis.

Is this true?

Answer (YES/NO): YES